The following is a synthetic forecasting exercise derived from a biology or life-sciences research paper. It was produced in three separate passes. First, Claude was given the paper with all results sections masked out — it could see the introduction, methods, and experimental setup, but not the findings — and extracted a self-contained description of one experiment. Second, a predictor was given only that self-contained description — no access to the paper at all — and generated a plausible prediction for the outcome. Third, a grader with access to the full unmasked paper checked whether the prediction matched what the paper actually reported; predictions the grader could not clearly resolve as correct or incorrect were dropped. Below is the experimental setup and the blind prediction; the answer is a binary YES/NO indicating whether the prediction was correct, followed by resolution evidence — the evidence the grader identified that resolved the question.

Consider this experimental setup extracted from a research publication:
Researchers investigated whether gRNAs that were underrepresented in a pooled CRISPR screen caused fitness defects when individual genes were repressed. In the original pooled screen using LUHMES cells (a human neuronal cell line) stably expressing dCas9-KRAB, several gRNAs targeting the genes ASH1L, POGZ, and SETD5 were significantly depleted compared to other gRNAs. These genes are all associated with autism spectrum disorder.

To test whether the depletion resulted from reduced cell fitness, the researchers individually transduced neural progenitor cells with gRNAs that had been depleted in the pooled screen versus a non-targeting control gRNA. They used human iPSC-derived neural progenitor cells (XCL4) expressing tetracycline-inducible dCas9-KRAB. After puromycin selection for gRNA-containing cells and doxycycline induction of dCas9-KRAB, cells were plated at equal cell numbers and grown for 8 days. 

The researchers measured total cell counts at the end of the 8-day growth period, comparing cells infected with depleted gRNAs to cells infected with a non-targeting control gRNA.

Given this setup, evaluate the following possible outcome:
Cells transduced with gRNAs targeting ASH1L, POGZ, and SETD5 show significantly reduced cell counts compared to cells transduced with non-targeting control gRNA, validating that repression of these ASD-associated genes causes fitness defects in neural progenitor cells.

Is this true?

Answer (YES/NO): YES